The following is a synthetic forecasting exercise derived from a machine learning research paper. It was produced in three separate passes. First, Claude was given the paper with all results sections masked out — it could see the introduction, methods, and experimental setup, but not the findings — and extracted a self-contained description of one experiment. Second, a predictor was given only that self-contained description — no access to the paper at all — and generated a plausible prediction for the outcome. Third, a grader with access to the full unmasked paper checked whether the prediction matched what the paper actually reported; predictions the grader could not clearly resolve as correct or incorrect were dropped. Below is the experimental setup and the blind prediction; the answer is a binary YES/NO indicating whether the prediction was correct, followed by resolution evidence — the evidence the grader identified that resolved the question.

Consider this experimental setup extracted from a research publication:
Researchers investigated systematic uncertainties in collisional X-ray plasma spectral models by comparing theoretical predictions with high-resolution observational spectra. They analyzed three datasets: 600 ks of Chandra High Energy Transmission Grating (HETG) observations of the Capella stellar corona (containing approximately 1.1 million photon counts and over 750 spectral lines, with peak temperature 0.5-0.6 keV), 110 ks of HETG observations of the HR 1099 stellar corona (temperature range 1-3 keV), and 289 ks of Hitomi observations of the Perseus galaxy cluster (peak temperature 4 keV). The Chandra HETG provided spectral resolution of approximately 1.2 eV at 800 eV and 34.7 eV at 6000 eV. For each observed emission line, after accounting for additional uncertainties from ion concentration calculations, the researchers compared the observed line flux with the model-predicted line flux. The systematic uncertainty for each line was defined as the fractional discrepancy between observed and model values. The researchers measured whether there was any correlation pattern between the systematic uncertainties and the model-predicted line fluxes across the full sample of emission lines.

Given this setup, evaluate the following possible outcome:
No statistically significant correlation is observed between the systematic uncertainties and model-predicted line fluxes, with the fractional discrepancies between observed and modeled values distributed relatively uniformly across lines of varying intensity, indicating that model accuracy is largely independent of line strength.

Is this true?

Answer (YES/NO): NO